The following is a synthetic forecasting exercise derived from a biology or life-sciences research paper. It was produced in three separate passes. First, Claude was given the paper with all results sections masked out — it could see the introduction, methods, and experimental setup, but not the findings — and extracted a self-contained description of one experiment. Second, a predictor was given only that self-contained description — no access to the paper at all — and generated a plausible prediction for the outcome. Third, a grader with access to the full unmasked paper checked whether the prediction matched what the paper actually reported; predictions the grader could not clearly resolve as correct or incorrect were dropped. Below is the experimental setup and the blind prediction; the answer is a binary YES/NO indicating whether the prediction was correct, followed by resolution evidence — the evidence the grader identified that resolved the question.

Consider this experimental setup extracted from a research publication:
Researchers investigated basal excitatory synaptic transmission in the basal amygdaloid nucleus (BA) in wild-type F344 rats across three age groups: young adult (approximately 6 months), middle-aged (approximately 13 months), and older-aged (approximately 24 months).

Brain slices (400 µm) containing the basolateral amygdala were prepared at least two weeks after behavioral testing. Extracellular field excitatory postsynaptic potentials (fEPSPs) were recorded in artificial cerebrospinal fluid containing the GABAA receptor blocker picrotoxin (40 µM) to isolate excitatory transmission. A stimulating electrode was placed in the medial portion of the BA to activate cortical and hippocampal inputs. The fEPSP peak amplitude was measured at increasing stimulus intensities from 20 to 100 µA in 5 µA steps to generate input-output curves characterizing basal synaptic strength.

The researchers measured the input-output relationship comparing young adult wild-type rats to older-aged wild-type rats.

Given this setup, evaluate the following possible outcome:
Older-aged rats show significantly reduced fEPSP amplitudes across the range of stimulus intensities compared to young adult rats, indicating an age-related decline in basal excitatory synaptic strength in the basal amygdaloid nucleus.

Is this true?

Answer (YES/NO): NO